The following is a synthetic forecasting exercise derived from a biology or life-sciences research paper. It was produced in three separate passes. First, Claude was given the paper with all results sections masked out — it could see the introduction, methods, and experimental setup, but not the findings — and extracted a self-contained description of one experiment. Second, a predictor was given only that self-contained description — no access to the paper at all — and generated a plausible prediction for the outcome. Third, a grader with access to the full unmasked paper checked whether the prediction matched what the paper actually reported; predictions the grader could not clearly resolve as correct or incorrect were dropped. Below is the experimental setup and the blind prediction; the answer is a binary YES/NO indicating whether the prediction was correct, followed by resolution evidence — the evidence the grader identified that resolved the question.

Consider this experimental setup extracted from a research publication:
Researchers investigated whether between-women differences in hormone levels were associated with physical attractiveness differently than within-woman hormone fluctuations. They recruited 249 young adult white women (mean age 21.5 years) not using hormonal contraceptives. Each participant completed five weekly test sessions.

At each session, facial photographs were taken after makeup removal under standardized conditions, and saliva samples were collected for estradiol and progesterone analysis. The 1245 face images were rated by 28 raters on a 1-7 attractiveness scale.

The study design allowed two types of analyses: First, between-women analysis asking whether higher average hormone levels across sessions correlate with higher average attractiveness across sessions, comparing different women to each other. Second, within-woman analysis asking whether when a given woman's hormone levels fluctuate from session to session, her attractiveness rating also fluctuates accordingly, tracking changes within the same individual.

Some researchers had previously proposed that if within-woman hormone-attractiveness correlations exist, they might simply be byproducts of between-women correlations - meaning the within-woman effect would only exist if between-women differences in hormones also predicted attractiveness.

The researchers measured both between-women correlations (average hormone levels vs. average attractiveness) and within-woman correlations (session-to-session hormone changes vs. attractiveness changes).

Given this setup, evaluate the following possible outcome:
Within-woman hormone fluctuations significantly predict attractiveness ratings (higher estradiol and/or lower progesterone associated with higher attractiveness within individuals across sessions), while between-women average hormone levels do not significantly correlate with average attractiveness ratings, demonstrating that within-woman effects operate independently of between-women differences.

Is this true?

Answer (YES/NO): NO